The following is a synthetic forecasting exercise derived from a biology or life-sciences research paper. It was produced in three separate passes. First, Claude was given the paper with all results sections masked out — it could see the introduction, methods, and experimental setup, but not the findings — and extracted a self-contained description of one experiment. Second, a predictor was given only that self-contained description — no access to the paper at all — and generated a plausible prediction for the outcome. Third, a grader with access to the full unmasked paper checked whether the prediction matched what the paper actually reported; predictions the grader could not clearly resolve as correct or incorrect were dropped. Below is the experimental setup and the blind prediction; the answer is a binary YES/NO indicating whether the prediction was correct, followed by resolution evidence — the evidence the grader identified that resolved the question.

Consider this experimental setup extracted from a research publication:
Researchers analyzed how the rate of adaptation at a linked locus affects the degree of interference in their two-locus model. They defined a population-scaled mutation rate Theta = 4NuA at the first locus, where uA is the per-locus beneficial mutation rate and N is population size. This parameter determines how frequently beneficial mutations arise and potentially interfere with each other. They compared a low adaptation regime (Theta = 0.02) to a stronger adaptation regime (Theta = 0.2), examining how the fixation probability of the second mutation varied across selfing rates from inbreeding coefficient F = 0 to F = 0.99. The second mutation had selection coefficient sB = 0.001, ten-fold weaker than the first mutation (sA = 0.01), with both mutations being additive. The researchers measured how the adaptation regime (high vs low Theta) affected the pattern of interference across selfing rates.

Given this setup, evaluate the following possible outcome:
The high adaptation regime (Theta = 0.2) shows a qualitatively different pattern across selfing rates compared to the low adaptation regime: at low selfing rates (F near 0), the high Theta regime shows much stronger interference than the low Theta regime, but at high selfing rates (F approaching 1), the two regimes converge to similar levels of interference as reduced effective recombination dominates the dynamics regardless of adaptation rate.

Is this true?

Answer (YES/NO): NO